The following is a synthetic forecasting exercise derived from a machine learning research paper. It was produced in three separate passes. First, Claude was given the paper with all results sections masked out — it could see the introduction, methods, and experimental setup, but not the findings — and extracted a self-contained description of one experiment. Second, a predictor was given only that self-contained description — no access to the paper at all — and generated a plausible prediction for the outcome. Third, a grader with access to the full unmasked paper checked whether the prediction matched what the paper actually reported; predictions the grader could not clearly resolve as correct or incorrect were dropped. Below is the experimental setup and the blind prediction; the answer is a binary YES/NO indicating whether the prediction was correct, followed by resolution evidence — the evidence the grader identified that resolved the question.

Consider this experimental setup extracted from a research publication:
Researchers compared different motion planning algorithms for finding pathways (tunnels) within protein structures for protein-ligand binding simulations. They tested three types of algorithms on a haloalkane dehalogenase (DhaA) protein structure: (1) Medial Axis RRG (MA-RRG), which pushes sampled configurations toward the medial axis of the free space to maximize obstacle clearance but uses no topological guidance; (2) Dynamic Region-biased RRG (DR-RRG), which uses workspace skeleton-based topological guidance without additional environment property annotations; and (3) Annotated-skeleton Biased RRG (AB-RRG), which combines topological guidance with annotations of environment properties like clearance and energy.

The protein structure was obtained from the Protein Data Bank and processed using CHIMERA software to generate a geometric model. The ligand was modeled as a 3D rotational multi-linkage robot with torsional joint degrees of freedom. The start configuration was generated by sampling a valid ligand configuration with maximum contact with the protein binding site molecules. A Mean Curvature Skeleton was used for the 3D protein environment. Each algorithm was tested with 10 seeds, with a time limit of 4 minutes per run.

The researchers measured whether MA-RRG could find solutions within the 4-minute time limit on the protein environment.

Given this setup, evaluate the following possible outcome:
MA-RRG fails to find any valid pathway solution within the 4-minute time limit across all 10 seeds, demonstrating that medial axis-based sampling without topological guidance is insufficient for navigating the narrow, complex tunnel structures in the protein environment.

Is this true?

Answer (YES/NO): YES